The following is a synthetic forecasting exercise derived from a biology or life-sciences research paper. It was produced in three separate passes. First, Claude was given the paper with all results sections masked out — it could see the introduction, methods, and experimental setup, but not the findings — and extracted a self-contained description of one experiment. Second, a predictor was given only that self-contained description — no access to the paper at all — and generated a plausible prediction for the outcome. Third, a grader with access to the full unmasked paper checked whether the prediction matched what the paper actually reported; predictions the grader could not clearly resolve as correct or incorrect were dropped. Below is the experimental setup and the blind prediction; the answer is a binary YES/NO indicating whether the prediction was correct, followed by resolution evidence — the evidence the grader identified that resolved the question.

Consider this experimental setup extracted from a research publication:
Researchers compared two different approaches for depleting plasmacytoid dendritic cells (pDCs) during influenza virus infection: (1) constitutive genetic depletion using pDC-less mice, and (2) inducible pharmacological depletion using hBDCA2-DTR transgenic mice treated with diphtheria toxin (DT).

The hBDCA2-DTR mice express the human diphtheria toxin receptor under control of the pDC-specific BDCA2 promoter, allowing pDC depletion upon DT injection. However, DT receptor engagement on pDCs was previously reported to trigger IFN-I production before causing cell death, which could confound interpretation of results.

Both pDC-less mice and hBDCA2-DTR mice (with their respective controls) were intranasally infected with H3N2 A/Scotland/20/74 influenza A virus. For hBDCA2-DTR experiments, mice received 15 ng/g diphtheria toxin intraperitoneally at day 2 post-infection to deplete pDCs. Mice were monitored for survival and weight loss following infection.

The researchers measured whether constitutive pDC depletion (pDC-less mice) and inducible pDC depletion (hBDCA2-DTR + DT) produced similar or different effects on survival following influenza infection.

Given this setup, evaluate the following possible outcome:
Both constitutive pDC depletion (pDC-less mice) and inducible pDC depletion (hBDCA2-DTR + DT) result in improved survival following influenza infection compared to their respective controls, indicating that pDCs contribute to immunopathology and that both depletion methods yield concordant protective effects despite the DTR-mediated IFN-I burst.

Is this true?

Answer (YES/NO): YES